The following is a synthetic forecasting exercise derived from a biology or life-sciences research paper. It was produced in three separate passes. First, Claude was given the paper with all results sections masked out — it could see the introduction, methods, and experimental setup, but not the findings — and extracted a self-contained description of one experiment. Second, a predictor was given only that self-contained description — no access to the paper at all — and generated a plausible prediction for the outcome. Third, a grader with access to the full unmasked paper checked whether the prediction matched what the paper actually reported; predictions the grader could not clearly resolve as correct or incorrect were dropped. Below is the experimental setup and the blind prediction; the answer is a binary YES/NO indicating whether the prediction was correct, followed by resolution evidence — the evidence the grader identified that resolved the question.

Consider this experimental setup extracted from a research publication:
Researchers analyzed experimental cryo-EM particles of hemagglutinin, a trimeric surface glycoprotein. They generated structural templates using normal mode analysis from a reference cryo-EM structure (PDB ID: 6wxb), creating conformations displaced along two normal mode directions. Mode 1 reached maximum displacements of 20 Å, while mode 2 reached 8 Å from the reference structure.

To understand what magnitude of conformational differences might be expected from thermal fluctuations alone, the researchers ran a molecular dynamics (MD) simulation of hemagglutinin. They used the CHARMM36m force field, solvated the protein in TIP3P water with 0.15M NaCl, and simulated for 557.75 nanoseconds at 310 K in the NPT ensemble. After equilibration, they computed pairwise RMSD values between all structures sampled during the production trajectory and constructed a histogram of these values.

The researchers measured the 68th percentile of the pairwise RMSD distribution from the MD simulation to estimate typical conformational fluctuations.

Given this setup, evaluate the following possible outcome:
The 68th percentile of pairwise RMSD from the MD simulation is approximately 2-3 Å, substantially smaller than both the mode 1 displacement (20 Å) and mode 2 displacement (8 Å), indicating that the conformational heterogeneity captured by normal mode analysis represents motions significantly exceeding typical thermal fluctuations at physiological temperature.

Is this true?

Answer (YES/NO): YES